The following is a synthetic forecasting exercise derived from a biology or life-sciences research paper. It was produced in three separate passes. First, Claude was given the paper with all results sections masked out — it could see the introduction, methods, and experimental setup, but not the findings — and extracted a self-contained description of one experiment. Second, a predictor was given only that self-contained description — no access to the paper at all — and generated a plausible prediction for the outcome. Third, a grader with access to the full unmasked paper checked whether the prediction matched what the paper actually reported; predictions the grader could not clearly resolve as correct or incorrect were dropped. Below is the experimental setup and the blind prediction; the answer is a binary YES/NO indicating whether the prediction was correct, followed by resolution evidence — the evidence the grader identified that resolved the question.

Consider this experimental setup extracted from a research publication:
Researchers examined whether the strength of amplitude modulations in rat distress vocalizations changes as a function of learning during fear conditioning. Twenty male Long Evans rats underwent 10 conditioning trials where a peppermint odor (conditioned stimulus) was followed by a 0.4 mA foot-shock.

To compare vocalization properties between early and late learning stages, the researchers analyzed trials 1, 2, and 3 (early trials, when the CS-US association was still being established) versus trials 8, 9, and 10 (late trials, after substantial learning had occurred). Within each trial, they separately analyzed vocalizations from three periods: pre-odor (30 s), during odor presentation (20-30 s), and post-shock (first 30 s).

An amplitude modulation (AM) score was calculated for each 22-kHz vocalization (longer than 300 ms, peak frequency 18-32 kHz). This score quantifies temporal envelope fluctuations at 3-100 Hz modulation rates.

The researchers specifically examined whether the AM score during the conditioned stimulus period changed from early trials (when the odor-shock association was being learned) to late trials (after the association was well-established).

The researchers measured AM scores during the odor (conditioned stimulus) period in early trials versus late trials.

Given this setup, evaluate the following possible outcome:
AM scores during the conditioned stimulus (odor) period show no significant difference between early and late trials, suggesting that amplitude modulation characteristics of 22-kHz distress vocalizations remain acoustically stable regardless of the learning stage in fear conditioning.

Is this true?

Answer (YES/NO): NO